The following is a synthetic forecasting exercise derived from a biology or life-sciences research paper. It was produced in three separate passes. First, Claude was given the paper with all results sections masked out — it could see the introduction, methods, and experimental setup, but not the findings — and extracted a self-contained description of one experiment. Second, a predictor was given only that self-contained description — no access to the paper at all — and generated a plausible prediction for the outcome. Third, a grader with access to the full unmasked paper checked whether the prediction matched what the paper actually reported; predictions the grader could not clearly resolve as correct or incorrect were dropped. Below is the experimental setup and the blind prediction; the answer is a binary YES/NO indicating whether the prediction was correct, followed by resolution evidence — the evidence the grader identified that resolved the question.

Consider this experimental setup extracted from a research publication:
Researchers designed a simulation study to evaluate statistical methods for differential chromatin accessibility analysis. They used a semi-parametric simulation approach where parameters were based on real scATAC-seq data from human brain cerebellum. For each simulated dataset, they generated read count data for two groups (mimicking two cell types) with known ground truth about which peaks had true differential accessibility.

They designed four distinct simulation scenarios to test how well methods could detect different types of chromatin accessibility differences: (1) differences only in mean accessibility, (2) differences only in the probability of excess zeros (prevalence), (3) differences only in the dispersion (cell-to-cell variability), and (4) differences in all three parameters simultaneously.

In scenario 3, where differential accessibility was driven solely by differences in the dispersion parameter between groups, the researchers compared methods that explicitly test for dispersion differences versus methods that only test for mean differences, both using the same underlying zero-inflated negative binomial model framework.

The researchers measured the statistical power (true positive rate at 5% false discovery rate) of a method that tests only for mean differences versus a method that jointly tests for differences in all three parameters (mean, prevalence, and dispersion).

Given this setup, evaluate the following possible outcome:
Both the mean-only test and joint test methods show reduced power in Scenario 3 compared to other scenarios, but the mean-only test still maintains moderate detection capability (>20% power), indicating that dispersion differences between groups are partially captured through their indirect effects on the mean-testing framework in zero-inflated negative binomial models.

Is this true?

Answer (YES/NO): NO